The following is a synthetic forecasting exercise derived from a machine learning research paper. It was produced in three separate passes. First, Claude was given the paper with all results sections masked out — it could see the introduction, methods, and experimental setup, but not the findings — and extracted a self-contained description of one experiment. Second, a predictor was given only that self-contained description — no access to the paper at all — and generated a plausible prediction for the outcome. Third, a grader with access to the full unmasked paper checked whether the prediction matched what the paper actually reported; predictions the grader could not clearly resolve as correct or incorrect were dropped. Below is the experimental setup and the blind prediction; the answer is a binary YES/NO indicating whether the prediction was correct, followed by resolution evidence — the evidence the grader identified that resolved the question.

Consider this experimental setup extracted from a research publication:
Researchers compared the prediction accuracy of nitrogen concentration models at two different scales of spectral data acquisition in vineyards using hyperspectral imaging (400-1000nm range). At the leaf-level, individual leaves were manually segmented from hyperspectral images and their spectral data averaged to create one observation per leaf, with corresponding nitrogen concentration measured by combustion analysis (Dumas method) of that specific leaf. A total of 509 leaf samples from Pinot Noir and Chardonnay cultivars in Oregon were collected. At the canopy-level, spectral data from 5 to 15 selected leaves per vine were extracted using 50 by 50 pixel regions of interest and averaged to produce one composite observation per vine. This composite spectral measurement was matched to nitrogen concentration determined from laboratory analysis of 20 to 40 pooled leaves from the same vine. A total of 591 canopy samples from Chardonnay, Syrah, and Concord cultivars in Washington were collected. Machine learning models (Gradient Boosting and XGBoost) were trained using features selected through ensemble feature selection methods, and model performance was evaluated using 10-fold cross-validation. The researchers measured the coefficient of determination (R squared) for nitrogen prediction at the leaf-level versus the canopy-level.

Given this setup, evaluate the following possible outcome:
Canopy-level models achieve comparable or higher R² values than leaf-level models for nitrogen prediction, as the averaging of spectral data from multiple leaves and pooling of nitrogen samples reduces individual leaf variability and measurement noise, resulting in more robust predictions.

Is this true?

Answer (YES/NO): NO